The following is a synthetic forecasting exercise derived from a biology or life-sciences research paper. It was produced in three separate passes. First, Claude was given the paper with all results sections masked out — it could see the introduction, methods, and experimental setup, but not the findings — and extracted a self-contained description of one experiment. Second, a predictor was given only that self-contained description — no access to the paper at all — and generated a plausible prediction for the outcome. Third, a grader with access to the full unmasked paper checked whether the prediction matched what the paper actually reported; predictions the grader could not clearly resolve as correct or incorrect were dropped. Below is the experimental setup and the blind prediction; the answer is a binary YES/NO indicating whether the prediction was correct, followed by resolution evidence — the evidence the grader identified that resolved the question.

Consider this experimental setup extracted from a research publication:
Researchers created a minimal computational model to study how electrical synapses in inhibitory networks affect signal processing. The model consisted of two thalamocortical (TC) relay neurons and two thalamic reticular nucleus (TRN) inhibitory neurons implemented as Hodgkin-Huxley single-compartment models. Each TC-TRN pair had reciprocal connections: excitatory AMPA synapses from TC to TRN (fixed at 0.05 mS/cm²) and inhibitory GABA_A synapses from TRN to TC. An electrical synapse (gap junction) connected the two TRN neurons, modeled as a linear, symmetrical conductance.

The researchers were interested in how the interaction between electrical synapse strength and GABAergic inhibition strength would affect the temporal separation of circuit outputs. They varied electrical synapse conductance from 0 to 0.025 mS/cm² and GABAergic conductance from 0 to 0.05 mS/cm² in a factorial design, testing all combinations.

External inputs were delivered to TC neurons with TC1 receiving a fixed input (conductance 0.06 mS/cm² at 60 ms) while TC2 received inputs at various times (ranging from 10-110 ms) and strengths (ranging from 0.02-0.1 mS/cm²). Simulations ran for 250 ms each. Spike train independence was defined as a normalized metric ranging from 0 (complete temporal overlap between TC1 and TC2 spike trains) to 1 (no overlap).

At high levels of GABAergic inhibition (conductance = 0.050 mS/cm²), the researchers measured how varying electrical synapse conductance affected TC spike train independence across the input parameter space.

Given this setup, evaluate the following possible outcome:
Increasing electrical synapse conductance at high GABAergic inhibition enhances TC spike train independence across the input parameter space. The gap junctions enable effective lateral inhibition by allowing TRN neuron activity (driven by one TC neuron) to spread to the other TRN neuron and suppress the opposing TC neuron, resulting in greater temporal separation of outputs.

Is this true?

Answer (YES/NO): NO